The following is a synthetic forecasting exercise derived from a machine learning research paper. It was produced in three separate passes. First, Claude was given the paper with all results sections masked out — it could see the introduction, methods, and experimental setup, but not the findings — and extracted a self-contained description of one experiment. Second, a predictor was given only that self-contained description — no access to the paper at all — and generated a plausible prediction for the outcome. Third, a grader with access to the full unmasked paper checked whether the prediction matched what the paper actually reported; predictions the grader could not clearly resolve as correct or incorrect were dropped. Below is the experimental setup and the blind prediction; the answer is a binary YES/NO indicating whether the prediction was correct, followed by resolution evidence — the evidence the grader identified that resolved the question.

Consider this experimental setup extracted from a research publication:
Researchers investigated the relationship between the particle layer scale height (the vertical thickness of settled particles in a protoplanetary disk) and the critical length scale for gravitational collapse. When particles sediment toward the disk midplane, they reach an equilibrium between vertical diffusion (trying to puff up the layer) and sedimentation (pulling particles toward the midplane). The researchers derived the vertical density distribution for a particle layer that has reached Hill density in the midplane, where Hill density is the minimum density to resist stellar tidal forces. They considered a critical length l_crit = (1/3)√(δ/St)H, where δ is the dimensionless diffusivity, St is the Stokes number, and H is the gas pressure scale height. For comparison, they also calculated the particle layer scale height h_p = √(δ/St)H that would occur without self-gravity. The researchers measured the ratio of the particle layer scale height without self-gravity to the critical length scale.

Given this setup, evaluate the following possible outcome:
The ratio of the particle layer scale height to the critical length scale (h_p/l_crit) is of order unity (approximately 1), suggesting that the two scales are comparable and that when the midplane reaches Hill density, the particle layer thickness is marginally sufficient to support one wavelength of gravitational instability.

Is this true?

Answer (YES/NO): NO